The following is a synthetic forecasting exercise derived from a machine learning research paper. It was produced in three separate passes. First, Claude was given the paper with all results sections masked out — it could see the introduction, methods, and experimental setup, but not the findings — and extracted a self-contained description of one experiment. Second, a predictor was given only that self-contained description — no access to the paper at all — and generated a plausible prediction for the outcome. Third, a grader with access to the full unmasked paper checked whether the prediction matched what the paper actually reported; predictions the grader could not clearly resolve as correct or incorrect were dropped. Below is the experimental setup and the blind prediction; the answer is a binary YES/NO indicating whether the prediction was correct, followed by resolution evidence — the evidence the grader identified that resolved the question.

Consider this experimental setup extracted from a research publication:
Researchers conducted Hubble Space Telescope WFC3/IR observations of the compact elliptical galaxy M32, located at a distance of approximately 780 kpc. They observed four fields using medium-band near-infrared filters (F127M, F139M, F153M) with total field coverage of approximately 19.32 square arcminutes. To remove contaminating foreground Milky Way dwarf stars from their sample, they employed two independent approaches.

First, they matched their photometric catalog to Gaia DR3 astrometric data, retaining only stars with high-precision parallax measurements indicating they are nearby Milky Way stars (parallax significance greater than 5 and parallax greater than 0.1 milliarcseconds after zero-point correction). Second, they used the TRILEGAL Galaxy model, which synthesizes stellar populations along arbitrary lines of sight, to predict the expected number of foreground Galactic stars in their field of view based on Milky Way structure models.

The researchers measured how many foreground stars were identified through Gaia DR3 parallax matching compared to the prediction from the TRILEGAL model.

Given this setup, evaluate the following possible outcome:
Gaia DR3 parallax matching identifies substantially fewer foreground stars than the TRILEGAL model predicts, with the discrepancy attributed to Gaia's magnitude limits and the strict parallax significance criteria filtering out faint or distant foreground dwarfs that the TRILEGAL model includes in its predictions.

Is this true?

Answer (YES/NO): NO